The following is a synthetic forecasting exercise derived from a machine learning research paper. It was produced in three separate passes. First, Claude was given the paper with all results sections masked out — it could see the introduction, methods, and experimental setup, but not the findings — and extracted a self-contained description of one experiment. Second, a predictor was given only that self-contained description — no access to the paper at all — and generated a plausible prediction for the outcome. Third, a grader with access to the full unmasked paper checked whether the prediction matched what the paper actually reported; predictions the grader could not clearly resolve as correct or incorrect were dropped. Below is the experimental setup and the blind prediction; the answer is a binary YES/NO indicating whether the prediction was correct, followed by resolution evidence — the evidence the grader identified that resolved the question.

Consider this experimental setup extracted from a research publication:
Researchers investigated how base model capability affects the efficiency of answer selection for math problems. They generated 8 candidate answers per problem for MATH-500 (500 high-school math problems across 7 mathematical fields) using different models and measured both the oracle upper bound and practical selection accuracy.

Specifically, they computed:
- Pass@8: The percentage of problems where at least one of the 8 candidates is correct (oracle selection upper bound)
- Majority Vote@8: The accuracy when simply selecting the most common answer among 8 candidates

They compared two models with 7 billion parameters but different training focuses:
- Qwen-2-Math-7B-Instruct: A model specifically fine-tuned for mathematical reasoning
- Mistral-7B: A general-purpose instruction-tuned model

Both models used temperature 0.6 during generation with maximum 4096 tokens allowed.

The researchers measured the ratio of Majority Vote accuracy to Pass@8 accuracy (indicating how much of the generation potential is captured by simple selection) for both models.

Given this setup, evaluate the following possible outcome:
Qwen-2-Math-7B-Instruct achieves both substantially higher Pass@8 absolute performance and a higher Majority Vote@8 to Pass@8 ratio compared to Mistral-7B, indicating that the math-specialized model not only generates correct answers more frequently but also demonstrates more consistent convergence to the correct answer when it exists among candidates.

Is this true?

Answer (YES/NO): YES